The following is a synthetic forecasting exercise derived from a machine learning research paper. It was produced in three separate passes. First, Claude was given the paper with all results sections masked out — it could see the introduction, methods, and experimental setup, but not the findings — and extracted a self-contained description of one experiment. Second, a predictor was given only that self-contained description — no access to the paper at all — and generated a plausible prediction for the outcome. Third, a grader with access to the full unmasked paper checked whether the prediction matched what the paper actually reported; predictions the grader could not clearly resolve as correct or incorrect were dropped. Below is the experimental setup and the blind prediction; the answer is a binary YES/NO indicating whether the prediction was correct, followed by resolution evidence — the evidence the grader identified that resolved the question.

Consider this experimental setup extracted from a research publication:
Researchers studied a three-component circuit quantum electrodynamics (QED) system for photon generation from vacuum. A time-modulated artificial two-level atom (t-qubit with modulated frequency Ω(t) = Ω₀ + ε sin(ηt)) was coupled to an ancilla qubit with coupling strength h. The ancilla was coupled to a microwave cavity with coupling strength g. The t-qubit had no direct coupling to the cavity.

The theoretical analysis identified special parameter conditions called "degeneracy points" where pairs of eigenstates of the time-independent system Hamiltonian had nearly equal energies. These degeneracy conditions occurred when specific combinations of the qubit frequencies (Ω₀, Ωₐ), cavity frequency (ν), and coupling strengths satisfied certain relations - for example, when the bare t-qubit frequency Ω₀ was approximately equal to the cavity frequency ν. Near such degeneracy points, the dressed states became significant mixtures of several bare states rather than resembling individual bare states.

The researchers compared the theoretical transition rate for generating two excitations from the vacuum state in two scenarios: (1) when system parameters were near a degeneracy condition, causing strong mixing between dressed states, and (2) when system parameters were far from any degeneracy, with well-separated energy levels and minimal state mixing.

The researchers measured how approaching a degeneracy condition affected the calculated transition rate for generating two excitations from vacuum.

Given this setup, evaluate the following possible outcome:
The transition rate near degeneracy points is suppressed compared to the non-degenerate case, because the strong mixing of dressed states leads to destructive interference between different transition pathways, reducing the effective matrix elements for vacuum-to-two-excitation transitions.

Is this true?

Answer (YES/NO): NO